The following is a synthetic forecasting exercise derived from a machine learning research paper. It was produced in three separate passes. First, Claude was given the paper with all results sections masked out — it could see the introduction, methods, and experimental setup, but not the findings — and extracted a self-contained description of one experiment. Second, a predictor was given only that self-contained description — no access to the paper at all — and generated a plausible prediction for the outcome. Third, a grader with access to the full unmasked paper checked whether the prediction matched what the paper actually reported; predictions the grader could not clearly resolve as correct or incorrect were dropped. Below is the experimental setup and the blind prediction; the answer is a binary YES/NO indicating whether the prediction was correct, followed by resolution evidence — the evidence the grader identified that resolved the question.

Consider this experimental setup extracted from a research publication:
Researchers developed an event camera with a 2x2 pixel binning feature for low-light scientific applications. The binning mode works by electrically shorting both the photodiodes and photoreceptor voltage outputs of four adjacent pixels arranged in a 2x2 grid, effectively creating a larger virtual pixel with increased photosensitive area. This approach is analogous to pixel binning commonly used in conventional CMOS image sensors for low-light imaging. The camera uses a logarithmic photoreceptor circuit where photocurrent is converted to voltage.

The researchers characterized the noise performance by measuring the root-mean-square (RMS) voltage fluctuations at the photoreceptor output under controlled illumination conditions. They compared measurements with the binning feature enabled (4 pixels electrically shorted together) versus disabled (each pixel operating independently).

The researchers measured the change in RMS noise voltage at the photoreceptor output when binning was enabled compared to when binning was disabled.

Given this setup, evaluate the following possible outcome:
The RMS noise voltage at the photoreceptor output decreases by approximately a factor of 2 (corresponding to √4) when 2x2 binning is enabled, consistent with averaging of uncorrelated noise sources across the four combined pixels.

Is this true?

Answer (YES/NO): YES